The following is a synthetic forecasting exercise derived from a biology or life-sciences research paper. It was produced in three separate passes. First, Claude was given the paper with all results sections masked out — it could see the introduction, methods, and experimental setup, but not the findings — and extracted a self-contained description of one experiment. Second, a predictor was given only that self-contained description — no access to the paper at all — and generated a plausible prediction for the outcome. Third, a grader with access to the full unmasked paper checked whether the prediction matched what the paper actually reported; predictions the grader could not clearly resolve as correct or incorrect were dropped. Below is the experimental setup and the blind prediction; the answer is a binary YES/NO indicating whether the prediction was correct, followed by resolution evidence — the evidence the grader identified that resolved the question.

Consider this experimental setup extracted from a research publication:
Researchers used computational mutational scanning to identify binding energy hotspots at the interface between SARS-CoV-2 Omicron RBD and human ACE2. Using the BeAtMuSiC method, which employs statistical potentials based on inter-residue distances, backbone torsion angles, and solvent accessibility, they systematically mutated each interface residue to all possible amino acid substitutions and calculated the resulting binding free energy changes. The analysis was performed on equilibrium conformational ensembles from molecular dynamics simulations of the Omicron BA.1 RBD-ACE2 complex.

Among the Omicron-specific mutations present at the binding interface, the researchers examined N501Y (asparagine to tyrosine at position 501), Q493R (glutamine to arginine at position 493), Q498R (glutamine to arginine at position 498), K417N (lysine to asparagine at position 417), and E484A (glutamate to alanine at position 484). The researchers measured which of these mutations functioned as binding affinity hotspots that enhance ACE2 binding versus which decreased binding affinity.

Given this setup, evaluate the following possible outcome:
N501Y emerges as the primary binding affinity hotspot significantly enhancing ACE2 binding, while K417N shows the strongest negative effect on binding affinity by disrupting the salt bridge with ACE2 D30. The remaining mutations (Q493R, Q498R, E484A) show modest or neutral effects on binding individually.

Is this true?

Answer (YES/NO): NO